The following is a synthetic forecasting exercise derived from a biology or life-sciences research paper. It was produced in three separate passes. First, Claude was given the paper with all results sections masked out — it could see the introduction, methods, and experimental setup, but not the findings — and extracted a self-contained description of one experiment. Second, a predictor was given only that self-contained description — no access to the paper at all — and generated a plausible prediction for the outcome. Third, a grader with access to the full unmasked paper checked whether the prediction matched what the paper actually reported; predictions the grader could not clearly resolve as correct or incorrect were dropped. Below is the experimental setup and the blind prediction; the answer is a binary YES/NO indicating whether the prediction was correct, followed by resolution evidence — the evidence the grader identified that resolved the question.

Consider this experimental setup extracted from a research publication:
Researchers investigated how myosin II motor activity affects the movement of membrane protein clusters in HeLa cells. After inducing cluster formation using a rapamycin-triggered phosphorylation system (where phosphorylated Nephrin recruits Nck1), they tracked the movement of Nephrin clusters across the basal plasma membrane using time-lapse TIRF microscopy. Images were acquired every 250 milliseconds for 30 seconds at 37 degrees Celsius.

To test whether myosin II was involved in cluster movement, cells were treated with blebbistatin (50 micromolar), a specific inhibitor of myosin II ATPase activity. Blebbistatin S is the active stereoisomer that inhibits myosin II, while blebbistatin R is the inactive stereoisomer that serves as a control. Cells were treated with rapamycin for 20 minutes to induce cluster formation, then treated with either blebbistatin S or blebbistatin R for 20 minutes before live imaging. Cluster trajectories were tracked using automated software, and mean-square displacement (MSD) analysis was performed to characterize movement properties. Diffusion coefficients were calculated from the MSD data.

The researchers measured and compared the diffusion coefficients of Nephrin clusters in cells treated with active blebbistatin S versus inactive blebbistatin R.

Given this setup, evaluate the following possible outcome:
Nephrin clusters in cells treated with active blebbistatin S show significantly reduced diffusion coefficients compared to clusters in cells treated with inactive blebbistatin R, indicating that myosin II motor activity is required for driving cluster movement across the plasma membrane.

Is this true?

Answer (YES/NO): YES